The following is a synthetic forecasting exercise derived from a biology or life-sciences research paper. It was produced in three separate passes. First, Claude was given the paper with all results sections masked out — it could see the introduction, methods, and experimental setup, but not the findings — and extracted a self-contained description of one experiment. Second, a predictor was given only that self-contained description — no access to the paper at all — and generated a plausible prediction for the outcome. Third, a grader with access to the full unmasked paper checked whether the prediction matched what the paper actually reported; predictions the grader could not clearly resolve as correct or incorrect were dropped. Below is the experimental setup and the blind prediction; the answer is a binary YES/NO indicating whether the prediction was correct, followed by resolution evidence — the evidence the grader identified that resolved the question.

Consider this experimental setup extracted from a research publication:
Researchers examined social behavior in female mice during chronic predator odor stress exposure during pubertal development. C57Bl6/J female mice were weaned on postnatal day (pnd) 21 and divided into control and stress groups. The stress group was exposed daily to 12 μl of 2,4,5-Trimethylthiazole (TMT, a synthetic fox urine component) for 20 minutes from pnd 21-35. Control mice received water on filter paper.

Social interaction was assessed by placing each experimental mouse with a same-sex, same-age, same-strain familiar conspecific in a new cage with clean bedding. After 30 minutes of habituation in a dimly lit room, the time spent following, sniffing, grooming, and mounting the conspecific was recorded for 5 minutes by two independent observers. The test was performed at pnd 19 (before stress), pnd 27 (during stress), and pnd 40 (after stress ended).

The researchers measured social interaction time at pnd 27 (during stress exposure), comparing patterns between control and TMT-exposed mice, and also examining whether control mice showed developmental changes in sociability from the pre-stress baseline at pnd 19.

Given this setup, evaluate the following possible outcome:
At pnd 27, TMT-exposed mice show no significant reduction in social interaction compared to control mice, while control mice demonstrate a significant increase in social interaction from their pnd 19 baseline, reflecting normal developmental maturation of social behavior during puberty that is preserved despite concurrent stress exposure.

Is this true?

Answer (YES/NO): NO